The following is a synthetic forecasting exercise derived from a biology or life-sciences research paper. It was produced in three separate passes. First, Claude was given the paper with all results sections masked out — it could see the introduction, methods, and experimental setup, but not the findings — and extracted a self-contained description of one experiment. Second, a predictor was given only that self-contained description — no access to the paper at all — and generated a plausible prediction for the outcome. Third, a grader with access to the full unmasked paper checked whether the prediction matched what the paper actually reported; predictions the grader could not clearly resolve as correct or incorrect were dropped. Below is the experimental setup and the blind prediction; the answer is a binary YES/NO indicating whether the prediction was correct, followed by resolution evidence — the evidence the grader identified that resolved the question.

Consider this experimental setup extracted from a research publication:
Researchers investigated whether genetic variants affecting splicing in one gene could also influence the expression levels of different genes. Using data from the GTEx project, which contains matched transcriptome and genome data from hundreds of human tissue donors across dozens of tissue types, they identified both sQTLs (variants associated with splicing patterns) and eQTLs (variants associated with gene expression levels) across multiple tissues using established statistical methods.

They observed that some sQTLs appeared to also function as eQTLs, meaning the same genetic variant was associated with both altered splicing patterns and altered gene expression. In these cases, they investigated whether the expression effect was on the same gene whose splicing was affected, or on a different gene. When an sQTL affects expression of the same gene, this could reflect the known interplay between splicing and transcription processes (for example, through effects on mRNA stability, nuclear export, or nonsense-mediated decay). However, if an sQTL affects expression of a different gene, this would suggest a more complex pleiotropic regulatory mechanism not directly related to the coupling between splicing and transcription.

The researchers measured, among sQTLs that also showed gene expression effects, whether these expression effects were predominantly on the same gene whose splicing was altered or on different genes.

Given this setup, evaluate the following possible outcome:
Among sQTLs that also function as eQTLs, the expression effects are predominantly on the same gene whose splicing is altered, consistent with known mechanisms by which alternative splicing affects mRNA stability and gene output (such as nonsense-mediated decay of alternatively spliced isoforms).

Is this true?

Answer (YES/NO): YES